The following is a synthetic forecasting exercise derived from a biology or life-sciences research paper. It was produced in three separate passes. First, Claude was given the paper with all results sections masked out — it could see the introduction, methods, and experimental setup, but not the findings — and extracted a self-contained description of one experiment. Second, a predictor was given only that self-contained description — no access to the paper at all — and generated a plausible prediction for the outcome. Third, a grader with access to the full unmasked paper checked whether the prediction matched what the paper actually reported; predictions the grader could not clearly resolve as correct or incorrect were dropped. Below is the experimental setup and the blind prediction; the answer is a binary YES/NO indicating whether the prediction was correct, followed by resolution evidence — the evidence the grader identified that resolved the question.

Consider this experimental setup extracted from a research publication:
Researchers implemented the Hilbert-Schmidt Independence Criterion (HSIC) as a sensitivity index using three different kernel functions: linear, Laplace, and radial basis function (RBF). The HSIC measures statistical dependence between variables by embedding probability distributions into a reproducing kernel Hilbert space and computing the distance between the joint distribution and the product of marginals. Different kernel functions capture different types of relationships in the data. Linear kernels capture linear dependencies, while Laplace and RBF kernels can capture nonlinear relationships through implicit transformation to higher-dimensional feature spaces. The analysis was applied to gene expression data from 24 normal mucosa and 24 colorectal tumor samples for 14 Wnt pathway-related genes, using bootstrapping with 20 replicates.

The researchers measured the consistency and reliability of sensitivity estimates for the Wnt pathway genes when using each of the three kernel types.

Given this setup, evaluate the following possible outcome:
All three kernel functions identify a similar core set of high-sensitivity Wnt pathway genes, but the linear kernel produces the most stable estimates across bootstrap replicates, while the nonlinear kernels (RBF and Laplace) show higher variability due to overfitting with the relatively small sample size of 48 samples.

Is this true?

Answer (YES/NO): NO